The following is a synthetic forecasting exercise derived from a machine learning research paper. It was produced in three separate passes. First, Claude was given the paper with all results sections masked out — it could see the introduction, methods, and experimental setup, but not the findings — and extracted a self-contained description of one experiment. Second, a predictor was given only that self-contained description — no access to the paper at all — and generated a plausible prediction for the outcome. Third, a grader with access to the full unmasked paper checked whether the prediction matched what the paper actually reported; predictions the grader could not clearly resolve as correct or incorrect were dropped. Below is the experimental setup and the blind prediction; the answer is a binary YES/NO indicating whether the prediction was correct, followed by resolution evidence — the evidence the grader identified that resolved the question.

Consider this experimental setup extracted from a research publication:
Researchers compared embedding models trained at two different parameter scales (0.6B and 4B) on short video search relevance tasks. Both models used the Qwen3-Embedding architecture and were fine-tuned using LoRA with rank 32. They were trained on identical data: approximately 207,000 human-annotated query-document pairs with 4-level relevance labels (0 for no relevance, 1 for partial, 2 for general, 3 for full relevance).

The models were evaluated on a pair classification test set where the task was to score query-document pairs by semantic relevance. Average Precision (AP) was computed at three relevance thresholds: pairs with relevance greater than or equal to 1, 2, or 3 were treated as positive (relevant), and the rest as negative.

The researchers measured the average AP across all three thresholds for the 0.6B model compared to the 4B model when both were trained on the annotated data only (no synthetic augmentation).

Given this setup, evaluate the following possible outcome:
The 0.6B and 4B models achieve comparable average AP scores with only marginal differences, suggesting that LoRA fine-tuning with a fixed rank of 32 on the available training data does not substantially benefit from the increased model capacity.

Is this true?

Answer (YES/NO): YES